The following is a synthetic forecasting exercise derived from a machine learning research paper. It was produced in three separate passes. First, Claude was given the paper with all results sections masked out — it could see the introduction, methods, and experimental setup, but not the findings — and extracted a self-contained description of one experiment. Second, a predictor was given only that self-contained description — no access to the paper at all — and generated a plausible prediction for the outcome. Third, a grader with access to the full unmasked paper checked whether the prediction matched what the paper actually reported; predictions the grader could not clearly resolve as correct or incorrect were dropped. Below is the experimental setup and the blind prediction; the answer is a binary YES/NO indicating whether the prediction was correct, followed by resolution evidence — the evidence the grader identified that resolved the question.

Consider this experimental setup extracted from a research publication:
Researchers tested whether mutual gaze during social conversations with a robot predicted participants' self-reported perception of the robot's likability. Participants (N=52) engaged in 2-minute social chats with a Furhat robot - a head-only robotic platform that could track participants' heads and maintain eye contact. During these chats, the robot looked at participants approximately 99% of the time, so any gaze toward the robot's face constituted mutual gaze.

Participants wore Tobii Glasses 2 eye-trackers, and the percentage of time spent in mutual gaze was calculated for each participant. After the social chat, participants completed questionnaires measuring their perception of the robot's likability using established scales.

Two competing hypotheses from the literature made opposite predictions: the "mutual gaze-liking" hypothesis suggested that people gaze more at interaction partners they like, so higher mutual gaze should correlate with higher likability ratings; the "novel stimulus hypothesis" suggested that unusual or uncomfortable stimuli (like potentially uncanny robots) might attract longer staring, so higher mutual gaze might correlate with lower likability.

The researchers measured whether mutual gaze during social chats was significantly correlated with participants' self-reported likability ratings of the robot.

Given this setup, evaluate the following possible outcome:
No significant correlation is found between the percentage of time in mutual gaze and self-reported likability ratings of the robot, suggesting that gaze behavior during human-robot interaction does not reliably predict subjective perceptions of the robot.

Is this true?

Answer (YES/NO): NO